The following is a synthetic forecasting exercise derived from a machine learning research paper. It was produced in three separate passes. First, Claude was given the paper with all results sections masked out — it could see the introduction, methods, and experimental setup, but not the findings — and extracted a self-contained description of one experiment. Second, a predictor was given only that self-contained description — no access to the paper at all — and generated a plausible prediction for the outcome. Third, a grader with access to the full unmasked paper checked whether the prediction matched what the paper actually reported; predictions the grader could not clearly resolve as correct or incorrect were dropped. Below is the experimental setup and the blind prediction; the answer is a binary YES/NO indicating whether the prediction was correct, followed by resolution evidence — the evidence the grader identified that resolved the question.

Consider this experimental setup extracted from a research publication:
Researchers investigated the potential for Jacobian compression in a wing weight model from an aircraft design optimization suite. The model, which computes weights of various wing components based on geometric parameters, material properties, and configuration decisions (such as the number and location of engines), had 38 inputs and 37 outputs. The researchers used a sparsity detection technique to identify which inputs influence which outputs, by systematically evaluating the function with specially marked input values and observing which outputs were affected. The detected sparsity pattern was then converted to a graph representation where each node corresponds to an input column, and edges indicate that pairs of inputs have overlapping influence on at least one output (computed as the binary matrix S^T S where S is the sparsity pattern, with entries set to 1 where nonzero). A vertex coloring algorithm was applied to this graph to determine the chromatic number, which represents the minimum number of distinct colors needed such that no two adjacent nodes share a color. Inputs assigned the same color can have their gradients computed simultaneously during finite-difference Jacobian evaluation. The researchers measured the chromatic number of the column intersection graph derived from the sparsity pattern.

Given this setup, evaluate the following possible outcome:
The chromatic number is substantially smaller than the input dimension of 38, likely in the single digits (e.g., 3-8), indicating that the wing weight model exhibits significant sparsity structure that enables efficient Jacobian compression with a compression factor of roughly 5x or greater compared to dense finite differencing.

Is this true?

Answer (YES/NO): NO